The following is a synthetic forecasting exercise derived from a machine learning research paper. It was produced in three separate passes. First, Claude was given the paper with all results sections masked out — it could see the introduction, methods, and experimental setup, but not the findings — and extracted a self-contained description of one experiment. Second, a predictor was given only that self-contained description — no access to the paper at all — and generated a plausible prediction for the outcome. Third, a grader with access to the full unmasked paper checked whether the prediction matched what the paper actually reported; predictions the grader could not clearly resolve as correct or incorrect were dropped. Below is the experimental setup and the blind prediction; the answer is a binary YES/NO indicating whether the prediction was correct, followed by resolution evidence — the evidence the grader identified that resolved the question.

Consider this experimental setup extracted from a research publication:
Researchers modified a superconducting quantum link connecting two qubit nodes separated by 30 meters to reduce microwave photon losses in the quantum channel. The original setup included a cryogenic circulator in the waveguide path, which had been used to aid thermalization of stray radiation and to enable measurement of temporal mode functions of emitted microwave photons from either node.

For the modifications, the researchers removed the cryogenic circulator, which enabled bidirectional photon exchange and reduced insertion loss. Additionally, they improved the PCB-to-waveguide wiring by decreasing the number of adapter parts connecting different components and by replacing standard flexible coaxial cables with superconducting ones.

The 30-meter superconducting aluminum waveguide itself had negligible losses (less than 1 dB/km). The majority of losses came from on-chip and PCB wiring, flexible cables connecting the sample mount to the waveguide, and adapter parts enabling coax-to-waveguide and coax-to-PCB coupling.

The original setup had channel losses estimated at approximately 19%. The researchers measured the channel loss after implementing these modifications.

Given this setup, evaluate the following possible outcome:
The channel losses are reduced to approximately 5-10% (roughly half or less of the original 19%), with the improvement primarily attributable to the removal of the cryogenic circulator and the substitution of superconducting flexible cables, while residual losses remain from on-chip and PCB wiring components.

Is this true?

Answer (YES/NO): NO